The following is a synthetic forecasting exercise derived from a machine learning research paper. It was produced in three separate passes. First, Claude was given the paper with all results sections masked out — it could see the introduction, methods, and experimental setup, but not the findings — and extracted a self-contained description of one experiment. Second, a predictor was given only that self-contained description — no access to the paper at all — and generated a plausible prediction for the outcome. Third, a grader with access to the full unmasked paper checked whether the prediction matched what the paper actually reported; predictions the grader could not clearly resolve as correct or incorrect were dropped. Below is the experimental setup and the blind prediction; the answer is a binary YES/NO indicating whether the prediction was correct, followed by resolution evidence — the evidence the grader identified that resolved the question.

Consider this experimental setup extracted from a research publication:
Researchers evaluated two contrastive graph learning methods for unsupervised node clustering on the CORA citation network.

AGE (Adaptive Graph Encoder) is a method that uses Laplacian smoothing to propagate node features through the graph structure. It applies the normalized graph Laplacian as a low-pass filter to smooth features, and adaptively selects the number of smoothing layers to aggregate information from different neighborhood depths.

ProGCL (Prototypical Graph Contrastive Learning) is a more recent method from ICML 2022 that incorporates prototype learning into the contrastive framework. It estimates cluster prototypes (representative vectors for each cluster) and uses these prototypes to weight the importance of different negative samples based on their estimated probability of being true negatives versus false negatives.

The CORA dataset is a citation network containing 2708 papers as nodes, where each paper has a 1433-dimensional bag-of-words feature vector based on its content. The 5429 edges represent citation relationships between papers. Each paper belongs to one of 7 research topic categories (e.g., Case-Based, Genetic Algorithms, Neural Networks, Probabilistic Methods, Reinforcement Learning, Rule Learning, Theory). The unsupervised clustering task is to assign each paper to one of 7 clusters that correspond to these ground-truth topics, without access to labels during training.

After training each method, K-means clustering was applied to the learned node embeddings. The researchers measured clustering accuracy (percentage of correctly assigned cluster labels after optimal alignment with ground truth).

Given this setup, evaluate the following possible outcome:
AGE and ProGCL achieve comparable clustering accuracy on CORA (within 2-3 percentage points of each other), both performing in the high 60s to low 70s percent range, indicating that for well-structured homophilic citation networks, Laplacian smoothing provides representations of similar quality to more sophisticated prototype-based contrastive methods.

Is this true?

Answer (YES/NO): NO